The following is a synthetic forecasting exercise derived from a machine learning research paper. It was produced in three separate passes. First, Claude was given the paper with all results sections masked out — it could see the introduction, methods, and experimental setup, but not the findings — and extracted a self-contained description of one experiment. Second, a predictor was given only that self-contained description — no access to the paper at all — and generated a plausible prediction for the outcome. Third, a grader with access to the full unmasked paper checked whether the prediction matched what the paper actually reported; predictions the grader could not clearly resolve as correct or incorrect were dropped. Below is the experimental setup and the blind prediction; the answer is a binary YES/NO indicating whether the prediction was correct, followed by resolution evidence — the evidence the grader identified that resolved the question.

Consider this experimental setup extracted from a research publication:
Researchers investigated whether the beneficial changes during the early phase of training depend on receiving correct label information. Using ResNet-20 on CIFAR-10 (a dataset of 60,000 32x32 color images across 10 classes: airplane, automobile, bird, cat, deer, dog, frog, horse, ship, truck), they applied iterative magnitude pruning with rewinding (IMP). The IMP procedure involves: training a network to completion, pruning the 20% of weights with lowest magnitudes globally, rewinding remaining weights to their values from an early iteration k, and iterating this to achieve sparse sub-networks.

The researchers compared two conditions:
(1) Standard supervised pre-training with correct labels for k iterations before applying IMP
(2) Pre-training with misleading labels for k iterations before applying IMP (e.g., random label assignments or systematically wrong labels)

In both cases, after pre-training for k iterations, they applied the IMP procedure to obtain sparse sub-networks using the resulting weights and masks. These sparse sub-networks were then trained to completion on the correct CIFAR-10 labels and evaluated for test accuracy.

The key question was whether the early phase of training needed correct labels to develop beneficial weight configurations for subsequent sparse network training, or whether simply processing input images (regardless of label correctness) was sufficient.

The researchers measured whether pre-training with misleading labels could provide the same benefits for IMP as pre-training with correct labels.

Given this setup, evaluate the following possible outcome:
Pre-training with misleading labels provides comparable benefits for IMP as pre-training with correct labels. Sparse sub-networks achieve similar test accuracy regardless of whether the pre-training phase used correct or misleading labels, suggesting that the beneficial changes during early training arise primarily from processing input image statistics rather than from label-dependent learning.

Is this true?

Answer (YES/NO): NO